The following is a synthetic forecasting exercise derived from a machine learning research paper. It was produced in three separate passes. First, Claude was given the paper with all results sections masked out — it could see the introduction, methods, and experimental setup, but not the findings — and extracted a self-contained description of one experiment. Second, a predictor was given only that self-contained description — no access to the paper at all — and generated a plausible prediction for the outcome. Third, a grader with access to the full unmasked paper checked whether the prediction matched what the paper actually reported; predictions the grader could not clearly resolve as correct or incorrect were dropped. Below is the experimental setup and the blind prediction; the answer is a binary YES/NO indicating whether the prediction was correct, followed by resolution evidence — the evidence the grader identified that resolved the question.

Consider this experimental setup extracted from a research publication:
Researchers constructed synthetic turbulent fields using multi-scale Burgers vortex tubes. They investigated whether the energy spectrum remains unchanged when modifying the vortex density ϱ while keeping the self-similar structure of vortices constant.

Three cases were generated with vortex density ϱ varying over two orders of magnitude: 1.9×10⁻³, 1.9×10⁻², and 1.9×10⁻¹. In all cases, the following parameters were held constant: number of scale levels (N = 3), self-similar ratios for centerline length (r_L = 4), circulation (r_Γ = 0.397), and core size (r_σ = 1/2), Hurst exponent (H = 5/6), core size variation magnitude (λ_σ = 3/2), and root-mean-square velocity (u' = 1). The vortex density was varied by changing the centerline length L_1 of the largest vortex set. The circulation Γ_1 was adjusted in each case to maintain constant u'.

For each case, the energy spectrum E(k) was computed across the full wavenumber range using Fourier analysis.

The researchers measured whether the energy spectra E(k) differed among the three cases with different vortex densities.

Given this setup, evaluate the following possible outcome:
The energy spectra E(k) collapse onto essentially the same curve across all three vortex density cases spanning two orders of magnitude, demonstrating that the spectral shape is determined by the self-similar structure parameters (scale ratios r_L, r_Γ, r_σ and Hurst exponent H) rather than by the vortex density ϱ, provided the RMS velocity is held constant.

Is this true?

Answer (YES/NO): YES